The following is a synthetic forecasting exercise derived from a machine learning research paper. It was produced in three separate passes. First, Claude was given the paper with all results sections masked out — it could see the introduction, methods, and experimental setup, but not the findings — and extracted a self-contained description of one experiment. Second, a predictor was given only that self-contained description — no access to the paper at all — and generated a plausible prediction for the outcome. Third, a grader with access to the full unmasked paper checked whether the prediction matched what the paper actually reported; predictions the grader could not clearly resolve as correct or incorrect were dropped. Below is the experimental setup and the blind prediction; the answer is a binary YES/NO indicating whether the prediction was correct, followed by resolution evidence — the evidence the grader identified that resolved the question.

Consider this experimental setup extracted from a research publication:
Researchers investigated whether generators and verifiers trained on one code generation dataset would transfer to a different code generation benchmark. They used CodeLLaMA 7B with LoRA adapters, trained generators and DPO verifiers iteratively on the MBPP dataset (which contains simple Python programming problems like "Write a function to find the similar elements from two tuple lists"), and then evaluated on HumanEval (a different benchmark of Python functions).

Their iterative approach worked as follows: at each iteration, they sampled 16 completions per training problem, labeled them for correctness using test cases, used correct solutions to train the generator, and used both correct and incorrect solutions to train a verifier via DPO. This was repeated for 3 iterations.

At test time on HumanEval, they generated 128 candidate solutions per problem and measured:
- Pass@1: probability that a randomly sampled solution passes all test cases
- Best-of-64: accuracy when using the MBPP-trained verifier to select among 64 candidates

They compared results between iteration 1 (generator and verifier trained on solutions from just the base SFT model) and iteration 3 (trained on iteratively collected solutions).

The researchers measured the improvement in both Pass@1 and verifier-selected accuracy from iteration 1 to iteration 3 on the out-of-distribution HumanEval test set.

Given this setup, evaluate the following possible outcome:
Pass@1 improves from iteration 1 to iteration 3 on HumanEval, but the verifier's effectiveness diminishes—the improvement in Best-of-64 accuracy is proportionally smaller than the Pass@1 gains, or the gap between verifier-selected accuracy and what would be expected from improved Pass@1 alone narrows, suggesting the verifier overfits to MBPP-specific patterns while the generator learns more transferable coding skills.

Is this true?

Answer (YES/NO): YES